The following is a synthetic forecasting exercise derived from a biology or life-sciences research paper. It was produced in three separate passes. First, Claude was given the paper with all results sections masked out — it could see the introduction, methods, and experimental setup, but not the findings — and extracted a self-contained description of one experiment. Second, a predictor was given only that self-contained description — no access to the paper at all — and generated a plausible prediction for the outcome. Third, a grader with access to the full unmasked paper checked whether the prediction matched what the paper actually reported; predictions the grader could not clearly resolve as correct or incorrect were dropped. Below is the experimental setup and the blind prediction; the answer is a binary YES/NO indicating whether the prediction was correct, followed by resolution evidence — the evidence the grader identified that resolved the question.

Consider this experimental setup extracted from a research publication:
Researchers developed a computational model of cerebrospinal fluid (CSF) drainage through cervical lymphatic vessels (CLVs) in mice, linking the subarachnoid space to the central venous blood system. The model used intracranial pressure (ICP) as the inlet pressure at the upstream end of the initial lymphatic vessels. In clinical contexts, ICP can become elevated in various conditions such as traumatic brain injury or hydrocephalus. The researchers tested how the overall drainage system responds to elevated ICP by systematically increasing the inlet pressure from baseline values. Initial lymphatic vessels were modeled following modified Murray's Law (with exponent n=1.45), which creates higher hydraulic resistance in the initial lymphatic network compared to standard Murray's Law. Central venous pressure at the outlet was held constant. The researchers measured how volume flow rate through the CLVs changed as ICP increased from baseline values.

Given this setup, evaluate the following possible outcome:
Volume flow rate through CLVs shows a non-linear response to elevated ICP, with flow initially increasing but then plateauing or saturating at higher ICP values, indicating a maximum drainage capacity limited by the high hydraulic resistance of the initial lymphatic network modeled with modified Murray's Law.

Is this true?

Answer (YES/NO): NO